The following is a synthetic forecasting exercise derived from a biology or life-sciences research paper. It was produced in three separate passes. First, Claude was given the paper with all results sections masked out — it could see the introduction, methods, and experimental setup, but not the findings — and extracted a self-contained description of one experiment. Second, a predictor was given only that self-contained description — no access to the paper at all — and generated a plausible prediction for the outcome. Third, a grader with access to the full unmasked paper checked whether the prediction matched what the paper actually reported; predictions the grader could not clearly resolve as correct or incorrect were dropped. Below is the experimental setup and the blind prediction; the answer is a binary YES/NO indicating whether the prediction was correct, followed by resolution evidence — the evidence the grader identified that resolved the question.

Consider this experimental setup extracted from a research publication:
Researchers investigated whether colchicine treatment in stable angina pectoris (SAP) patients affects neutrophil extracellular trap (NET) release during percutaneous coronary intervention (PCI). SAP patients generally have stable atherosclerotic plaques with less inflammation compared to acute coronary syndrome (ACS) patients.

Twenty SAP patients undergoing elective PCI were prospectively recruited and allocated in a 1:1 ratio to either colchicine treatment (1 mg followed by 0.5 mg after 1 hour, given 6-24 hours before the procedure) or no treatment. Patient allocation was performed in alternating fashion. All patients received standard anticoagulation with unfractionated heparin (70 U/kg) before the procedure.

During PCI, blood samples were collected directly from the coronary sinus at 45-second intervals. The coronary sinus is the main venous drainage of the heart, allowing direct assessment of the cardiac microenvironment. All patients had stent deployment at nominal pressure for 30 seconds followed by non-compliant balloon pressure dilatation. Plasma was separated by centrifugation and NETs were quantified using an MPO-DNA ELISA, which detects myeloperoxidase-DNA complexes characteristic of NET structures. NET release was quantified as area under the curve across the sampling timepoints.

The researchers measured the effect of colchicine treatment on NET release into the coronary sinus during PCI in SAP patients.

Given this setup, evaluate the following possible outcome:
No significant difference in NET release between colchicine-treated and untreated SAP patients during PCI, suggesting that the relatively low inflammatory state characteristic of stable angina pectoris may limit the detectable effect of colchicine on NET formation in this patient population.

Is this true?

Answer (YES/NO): YES